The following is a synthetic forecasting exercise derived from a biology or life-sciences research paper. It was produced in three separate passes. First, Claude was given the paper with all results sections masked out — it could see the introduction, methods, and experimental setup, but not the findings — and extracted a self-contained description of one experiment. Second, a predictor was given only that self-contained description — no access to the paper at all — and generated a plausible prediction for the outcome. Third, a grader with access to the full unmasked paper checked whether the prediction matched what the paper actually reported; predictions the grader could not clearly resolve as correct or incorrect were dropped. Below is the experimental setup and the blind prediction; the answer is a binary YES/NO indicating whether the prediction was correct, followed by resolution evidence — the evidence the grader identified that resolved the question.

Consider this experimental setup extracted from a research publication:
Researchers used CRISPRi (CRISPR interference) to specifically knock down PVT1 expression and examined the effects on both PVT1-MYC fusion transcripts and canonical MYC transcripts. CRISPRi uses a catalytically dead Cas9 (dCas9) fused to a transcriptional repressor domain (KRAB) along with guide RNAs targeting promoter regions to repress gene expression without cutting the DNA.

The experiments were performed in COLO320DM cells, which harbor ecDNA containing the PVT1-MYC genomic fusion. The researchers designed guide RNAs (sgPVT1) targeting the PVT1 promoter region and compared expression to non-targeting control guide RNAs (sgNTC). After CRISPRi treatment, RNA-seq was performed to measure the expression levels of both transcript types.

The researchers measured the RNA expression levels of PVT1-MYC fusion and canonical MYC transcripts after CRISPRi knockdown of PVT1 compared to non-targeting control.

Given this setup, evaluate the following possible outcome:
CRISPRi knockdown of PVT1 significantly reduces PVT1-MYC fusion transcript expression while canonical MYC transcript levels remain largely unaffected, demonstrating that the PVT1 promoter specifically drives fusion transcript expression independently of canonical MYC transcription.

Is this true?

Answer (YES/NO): YES